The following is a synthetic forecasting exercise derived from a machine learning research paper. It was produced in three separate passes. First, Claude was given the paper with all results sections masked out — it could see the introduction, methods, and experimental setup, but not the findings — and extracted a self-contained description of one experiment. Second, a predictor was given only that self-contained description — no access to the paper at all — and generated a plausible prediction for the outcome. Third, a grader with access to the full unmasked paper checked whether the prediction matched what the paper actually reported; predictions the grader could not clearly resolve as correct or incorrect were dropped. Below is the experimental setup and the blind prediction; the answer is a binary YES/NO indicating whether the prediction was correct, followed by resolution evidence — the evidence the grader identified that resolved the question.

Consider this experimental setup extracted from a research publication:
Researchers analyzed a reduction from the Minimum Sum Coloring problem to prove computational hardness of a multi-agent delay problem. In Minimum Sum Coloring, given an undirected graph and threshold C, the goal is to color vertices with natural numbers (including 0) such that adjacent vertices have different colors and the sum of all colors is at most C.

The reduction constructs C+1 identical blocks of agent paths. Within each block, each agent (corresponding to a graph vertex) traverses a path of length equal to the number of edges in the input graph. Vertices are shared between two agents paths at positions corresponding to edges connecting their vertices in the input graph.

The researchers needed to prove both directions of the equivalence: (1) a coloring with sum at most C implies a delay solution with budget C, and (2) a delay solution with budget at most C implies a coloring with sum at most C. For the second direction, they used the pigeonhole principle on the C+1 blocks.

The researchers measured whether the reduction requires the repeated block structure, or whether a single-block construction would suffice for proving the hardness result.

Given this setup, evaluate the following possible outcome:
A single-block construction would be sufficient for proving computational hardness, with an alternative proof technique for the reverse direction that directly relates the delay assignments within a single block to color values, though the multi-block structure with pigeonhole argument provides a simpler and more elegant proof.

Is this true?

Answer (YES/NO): NO